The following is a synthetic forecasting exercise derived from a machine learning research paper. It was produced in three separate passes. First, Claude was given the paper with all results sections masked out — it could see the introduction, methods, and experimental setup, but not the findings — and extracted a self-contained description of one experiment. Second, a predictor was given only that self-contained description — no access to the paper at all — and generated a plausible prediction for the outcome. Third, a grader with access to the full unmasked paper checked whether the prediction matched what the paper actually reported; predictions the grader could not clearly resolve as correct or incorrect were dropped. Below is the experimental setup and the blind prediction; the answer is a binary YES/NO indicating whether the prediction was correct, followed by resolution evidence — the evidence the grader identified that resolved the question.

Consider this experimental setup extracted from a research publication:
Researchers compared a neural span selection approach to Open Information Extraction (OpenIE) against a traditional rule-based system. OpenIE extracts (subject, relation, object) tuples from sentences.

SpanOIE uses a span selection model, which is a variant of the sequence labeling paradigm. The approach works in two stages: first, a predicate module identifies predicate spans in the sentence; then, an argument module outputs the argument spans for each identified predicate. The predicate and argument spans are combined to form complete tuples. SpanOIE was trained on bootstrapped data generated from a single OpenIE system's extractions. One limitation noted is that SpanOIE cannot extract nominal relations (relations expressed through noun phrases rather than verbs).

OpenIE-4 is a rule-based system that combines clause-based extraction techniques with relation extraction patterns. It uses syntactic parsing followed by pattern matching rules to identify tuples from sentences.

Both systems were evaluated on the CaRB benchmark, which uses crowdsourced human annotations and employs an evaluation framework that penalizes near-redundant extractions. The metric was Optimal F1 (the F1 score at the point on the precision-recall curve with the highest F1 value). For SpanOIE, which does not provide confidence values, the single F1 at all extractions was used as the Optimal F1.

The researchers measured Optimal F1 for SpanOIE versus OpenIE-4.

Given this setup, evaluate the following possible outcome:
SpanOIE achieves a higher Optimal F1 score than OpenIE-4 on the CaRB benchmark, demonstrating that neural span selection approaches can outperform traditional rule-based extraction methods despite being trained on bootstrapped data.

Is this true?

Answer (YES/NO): NO